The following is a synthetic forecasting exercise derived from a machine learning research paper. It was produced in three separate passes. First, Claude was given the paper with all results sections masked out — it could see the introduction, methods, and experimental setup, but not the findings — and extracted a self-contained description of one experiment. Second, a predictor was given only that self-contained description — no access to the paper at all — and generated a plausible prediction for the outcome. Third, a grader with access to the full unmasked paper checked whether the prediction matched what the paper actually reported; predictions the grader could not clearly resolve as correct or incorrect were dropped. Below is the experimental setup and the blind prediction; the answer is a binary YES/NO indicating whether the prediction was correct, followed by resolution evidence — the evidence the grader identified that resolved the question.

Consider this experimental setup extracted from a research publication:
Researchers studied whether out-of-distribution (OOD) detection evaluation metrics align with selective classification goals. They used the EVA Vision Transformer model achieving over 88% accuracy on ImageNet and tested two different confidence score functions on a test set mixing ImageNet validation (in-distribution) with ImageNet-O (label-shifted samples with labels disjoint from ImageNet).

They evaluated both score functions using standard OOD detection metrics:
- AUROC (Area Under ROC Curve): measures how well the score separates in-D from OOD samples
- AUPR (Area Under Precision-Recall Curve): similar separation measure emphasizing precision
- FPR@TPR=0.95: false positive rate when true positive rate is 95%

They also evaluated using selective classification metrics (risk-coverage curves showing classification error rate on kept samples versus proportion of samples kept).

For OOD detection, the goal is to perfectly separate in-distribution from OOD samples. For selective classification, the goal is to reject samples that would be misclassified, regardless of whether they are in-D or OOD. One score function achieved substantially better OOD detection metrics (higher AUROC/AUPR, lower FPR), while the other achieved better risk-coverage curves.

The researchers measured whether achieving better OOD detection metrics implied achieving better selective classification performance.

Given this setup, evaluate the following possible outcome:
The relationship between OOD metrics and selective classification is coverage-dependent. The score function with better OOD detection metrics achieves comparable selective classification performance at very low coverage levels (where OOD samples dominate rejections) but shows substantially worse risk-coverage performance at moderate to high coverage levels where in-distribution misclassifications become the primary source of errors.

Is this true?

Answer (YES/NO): NO